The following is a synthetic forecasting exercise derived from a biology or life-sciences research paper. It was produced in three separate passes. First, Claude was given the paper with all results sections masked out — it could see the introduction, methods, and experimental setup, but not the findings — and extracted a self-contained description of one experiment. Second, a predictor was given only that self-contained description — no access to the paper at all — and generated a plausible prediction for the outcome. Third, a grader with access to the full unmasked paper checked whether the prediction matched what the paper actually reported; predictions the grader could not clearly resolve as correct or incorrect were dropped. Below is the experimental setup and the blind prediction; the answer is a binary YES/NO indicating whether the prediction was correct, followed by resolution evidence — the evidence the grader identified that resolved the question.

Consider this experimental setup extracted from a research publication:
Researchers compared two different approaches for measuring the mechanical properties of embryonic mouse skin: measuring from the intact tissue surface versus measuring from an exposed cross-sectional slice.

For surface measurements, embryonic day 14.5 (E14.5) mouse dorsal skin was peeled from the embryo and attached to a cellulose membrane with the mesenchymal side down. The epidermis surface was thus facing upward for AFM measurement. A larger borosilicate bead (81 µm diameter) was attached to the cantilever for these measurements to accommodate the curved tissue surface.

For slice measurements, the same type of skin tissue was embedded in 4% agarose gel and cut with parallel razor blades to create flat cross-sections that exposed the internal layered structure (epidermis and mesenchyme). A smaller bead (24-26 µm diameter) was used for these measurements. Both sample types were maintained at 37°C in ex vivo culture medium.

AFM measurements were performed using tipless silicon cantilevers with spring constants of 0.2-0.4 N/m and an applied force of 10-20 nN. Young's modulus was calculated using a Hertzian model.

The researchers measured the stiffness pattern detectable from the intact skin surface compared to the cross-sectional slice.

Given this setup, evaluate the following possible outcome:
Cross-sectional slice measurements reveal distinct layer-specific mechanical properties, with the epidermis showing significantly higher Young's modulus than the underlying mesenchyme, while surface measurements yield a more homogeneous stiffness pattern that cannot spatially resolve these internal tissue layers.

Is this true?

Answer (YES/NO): NO